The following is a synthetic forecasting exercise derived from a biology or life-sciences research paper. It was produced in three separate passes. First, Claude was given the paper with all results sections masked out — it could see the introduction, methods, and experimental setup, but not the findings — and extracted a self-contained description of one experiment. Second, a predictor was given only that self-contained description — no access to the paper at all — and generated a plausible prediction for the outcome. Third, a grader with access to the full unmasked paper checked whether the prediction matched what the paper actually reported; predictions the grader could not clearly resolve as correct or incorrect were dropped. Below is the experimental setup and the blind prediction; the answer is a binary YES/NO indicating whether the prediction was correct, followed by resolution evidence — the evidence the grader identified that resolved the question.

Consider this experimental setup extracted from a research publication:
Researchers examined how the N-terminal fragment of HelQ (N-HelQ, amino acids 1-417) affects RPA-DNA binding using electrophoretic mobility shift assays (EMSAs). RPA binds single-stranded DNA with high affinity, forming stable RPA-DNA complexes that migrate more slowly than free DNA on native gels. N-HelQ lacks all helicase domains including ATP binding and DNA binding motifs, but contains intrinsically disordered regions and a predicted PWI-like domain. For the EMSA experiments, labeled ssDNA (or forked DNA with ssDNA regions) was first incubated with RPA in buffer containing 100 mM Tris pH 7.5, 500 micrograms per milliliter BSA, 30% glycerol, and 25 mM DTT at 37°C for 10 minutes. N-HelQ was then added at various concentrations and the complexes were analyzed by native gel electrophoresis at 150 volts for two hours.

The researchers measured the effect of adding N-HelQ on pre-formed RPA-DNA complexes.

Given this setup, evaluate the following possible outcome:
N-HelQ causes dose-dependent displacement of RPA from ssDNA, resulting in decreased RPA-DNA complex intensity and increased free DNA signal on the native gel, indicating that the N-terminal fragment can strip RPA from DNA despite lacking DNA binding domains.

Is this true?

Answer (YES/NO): YES